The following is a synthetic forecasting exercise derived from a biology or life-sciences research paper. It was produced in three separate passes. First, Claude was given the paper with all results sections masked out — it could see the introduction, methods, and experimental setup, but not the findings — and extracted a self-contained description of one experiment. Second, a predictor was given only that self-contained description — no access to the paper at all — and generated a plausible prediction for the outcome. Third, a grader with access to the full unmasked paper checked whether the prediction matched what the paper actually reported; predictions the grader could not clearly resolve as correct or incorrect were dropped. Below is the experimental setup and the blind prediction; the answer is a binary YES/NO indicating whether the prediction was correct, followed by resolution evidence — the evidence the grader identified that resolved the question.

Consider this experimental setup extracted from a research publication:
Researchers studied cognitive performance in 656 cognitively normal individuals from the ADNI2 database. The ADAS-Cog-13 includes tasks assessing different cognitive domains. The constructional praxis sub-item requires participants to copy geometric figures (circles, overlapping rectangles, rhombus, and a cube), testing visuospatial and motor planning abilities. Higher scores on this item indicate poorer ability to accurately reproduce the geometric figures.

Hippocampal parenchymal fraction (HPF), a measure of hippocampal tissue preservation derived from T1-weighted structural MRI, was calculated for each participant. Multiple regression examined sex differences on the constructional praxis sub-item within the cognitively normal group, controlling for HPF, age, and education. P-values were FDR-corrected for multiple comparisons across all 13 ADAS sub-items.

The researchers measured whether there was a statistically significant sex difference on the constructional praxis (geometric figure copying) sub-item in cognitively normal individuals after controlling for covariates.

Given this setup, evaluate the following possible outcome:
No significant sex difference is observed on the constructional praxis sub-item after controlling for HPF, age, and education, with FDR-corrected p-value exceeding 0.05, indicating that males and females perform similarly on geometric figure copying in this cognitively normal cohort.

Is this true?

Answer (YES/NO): YES